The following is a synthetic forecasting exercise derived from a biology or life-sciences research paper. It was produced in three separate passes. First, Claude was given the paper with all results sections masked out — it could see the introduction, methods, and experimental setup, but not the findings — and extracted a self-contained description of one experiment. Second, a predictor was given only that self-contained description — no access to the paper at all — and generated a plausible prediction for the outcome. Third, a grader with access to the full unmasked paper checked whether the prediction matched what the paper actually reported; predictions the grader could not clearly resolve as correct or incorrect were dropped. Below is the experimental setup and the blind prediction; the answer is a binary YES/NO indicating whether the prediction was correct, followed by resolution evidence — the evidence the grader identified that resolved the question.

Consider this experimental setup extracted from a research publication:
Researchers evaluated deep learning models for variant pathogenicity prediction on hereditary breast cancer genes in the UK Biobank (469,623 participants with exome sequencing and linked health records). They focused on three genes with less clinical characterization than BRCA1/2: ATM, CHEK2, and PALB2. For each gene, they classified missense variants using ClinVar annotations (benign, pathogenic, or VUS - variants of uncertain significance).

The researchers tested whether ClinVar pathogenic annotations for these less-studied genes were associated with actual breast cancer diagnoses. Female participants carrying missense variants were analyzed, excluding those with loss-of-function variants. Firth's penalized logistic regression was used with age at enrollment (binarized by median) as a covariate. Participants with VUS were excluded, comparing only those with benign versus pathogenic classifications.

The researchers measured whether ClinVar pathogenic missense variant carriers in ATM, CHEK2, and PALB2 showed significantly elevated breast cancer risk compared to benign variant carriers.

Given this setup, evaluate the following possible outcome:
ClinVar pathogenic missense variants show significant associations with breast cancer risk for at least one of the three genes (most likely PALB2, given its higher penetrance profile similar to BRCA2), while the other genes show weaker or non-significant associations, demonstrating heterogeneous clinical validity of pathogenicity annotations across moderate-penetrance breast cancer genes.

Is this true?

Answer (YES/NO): NO